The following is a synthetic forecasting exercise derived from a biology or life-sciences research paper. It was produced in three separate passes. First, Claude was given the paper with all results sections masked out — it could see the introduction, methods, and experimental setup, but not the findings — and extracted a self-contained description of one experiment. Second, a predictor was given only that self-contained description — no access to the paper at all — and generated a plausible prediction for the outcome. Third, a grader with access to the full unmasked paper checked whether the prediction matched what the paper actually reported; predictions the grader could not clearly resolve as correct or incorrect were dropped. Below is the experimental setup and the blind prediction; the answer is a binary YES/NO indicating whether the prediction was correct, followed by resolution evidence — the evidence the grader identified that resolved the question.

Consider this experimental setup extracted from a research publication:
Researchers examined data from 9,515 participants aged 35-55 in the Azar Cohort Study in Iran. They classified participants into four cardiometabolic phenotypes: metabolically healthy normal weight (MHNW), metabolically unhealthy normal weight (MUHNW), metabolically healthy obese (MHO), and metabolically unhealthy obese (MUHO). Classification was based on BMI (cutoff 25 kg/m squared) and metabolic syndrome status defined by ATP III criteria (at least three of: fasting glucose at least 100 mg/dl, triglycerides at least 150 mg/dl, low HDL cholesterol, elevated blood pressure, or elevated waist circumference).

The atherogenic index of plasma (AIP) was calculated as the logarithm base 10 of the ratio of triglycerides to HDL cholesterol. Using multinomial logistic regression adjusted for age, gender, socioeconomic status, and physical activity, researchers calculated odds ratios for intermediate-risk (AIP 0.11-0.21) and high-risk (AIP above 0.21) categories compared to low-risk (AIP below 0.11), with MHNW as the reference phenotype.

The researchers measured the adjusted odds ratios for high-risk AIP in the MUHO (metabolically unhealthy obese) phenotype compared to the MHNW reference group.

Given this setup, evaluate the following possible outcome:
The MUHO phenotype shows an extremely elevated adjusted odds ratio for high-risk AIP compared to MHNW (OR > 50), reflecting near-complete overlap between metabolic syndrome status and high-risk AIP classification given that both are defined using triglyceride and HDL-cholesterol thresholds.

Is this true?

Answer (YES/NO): YES